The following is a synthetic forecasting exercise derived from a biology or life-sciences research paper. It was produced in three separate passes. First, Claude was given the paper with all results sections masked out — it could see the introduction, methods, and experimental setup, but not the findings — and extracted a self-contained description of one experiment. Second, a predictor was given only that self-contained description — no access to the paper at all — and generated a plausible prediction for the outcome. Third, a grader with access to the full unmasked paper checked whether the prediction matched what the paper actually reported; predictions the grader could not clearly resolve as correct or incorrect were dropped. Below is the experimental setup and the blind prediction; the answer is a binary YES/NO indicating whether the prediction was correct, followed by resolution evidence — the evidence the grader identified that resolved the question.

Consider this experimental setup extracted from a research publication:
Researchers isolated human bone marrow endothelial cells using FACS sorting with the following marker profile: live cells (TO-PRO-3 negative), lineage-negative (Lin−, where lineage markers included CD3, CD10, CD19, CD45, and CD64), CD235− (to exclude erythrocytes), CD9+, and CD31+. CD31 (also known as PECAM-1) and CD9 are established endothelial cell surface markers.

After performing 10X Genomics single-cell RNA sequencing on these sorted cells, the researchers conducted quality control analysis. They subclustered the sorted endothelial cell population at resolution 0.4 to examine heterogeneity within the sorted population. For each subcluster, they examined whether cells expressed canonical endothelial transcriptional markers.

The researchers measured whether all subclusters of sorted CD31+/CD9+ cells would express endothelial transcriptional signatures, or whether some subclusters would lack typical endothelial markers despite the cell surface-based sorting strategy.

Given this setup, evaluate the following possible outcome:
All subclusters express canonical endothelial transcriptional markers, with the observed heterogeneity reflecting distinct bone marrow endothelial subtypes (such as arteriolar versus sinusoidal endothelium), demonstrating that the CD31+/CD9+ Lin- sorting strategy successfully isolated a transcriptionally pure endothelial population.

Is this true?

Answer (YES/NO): NO